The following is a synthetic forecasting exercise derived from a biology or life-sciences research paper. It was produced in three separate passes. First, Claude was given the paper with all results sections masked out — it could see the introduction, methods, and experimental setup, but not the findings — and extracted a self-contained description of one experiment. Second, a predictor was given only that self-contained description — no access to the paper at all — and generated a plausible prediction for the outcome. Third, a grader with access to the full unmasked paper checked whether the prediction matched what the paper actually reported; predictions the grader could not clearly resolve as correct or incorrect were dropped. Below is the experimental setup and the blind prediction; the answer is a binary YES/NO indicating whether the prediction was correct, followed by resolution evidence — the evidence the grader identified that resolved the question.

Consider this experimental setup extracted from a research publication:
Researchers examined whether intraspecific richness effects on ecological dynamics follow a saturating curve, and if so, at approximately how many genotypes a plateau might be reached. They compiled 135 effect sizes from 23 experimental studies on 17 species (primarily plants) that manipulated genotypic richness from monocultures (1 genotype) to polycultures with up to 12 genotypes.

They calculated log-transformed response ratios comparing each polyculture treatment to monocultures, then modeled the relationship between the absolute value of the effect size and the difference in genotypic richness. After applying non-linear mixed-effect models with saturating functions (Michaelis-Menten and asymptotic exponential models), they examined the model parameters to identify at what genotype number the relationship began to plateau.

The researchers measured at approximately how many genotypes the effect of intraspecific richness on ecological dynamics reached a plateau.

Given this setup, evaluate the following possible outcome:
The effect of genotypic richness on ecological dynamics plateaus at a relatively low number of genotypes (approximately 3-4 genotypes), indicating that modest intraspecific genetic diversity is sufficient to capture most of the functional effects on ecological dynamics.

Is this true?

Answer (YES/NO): NO